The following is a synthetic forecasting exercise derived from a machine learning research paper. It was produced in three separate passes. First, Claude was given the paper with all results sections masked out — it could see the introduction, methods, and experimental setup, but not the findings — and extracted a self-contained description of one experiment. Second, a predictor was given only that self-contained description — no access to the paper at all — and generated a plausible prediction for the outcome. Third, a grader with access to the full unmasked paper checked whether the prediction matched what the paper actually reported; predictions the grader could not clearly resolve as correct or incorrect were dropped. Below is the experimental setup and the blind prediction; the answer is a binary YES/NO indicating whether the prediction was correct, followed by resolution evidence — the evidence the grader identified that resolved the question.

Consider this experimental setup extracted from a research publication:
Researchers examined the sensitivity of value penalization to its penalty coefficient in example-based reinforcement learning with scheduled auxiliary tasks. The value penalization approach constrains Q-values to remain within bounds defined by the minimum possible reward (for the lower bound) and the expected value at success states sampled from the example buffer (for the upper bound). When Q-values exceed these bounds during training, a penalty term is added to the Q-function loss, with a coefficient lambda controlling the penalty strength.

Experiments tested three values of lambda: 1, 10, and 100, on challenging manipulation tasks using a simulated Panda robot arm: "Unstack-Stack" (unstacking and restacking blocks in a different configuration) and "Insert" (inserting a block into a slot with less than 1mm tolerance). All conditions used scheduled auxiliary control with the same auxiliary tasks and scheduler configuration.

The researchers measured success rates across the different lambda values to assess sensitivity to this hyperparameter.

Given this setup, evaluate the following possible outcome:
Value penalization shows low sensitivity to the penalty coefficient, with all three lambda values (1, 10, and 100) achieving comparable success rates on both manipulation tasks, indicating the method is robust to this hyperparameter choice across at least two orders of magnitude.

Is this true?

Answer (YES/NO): YES